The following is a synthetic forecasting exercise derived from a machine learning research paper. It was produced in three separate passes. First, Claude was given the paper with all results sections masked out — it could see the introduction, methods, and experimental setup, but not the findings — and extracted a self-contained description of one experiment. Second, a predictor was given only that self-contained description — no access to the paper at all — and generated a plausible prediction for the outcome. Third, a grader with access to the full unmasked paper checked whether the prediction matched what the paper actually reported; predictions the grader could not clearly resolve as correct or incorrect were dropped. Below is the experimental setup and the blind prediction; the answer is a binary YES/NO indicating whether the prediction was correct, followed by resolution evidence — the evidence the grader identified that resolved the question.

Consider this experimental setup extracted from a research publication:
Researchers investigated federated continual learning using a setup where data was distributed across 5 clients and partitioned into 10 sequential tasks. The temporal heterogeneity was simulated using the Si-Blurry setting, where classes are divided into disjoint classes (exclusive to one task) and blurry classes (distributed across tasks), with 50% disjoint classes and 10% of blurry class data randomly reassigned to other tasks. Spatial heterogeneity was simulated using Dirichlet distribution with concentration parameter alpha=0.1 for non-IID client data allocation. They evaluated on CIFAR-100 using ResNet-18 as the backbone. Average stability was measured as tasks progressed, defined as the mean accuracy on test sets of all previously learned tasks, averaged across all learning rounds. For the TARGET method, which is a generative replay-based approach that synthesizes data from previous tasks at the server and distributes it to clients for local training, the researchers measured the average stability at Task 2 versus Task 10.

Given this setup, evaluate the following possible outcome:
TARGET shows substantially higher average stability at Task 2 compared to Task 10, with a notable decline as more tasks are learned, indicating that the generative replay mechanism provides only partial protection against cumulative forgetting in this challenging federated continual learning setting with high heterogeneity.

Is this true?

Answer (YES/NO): YES